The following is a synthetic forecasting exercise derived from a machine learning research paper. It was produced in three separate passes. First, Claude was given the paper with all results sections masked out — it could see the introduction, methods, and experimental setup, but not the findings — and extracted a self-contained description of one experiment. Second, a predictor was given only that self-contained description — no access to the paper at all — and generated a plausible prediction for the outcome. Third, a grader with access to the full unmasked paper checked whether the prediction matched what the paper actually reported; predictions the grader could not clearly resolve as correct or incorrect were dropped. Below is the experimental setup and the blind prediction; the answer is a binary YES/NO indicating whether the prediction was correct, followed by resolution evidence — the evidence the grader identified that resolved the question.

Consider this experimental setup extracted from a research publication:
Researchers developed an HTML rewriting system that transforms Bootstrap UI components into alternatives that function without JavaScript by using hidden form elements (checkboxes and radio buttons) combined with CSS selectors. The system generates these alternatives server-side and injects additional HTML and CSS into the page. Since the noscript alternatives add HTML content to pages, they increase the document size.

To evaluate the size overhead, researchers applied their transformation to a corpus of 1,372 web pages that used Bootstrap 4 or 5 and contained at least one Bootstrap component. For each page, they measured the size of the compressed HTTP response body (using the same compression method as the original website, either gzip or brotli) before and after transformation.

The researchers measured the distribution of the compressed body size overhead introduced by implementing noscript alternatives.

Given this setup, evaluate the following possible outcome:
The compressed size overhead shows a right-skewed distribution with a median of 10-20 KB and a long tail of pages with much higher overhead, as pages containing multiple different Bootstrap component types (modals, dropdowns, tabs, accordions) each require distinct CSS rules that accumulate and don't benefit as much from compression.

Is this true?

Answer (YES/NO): NO